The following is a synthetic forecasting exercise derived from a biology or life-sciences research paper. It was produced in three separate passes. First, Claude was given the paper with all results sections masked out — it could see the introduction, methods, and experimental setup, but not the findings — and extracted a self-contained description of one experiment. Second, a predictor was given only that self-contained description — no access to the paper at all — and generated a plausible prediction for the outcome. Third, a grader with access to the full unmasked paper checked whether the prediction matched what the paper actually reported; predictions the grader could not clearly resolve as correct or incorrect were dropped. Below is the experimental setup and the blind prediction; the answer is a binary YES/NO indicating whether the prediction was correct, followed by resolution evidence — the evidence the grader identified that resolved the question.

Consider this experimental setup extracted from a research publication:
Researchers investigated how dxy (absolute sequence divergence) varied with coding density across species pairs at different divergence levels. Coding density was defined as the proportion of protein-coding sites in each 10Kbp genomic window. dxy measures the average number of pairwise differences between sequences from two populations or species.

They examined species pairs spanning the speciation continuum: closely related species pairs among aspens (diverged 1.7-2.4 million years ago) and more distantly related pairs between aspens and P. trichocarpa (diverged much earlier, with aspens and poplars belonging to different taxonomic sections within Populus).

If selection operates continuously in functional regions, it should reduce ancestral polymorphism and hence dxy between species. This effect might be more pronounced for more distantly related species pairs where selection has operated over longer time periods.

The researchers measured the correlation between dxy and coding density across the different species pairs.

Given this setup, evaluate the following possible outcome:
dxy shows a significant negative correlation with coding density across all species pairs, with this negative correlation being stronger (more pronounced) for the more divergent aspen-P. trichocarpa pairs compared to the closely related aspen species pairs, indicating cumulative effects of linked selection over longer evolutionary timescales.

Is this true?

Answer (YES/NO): YES